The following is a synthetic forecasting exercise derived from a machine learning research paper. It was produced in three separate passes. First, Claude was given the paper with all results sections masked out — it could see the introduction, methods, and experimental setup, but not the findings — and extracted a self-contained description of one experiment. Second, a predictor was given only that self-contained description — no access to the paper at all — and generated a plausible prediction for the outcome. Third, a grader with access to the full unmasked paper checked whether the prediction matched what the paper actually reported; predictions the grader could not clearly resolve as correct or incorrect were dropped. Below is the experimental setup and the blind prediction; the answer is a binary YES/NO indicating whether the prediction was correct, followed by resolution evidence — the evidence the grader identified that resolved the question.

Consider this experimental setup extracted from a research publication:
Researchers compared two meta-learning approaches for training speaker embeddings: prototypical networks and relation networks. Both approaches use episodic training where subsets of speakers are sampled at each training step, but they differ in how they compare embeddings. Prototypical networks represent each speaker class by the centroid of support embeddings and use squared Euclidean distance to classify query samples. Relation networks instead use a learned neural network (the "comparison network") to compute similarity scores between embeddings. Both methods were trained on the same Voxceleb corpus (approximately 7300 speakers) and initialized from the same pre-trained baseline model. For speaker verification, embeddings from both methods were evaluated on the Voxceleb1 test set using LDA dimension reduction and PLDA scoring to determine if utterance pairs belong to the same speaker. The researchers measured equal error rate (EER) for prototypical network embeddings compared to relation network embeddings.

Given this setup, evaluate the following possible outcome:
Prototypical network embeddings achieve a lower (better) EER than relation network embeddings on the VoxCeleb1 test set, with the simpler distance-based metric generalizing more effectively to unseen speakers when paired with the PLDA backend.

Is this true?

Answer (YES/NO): YES